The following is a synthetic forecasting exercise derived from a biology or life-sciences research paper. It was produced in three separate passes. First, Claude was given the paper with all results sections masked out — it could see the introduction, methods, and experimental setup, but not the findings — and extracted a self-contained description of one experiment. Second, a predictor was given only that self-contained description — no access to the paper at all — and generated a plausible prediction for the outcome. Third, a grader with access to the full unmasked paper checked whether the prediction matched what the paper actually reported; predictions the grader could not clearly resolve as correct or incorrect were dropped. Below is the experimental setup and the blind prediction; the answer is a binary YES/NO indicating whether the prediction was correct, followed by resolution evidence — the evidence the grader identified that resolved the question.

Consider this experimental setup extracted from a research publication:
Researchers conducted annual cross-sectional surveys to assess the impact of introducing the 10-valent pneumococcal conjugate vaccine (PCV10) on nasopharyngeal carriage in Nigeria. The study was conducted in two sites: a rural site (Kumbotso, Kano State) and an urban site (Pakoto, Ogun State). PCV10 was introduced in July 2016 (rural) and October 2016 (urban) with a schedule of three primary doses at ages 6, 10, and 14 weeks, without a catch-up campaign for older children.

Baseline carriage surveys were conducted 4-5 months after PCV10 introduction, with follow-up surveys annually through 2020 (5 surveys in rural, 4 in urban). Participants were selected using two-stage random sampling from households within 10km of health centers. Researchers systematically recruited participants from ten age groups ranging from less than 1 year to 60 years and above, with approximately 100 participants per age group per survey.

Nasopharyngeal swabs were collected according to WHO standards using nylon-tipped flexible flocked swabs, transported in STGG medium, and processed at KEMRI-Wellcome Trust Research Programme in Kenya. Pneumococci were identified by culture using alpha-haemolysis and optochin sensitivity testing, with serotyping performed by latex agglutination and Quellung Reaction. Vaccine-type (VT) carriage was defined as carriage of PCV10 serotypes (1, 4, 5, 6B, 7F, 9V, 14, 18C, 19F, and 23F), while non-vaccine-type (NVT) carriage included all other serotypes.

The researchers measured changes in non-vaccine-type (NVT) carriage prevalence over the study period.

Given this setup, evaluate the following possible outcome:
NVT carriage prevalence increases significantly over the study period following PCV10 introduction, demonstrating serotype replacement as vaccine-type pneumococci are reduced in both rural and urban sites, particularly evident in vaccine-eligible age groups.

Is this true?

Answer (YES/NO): NO